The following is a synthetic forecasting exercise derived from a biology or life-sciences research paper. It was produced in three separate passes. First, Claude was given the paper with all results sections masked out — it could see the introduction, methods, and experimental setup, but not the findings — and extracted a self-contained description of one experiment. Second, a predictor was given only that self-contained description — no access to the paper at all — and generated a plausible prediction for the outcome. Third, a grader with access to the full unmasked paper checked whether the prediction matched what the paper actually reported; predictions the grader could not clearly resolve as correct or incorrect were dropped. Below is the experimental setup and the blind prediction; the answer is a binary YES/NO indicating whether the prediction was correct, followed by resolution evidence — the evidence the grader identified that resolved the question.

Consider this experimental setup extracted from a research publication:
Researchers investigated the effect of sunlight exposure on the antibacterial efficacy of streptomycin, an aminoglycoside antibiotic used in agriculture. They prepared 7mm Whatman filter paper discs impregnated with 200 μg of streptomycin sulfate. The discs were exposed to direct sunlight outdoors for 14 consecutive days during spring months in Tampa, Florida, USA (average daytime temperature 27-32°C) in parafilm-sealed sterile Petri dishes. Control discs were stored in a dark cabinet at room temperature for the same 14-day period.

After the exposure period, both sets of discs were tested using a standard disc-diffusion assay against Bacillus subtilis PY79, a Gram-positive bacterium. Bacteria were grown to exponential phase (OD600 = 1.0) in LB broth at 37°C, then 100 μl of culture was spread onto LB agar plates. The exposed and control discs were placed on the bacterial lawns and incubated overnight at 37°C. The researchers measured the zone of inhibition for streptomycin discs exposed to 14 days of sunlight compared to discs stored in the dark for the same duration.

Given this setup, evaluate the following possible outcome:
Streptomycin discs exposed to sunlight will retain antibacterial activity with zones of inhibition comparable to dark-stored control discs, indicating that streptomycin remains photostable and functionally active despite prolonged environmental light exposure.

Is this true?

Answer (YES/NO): NO